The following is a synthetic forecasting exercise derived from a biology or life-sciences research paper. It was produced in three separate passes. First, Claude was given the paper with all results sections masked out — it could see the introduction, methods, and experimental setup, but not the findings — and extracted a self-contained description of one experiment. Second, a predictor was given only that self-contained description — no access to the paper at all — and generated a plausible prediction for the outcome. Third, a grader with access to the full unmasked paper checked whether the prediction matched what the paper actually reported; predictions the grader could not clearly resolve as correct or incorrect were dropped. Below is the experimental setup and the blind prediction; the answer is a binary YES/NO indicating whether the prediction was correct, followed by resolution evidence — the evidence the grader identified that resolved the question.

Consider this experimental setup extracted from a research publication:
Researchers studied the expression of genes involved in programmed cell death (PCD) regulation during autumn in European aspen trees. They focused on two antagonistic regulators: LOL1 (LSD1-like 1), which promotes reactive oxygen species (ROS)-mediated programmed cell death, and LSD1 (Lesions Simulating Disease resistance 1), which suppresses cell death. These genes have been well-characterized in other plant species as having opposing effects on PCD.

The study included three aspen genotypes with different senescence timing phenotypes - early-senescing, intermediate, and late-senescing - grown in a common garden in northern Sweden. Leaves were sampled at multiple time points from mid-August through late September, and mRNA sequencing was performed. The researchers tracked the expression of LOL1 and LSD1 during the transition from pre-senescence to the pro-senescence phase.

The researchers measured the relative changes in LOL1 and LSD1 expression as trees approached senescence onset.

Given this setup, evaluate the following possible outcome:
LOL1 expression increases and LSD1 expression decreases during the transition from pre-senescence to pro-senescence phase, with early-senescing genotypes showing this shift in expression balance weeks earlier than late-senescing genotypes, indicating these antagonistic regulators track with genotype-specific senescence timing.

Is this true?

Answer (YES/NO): YES